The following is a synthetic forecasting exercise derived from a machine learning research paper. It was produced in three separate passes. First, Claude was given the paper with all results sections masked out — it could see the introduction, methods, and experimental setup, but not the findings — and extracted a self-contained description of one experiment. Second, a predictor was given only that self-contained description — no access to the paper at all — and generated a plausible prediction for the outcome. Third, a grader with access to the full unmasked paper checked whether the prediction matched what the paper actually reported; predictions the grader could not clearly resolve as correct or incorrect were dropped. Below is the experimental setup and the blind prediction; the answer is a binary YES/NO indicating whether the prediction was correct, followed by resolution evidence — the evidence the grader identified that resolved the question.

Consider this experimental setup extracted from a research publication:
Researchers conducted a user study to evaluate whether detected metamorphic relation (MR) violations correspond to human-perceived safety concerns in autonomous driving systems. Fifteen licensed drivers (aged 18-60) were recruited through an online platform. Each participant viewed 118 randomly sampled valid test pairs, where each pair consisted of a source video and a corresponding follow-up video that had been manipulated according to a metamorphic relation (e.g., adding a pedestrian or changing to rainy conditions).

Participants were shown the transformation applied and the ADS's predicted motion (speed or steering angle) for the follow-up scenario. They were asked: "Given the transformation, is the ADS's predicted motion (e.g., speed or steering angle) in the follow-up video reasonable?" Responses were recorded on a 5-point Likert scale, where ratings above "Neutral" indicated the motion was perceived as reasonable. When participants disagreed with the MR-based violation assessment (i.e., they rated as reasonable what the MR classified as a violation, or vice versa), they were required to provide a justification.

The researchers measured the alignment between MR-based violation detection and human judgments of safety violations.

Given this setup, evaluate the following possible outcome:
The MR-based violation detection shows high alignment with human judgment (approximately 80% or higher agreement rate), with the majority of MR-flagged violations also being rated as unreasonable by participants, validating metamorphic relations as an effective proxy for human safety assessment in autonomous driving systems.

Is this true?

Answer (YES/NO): NO